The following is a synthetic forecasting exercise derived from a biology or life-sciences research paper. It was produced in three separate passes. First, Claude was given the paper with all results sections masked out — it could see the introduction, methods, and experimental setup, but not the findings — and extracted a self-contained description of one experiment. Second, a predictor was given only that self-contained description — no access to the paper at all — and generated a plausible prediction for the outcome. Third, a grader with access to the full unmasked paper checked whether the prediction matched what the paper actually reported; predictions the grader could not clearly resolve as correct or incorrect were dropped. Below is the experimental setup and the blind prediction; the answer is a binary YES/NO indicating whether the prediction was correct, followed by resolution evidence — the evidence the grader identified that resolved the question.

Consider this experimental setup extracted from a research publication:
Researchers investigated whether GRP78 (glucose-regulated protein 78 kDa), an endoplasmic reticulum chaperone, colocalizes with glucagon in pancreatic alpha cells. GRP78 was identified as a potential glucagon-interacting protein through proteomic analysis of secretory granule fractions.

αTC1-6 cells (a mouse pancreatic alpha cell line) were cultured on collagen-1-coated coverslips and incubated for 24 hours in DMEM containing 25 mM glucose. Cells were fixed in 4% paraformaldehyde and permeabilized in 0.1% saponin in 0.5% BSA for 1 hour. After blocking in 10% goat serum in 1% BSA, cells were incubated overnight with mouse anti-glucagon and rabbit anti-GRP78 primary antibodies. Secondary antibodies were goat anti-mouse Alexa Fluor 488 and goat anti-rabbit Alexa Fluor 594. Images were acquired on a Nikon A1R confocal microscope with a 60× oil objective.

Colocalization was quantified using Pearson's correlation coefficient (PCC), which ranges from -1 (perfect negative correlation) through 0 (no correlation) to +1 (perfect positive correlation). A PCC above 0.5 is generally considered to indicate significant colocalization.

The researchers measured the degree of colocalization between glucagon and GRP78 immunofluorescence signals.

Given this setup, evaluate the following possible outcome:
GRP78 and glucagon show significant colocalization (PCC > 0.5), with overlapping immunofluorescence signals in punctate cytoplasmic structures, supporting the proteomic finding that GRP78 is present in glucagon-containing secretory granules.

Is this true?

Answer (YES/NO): YES